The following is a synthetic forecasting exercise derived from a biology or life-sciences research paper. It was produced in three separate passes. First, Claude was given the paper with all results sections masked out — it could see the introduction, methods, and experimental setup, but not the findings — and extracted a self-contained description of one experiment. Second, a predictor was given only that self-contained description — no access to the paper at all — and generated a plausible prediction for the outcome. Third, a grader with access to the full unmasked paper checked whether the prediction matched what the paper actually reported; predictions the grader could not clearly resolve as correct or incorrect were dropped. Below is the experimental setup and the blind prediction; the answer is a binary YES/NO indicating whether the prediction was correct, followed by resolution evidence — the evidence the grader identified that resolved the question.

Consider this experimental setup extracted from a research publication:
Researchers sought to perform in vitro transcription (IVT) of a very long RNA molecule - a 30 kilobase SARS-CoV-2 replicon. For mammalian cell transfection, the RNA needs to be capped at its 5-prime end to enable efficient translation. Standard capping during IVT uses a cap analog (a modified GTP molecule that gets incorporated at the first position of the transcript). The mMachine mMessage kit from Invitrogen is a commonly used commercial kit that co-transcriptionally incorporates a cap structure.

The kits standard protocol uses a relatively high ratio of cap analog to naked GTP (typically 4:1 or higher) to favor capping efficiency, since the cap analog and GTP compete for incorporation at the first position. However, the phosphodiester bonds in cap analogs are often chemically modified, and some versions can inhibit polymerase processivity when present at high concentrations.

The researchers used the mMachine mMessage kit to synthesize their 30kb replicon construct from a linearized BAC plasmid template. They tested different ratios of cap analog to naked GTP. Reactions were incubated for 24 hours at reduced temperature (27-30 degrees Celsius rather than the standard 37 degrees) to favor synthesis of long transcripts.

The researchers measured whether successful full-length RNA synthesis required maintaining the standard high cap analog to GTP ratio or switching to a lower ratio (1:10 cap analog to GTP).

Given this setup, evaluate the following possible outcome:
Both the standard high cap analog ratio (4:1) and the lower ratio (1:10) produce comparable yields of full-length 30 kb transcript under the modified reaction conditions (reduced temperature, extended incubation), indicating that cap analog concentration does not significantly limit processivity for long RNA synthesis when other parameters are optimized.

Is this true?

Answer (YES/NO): NO